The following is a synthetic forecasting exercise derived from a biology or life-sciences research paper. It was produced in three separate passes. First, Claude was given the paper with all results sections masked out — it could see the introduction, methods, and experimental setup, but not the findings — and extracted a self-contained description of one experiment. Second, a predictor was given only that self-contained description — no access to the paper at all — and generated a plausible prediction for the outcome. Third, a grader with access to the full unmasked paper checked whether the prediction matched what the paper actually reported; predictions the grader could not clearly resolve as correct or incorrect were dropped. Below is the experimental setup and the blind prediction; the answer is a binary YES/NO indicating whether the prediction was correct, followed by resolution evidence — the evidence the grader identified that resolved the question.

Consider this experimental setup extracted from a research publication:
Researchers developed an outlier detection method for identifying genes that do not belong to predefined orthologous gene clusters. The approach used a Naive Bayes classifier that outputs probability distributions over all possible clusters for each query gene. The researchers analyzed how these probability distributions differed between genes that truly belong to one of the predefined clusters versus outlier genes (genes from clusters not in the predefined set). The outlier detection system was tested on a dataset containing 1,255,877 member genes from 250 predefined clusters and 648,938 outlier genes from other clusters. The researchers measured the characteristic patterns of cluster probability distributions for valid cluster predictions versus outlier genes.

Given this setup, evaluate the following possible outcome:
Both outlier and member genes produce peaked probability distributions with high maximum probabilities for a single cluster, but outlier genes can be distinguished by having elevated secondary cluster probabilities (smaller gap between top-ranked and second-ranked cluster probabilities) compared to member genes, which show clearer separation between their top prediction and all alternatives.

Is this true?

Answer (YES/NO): NO